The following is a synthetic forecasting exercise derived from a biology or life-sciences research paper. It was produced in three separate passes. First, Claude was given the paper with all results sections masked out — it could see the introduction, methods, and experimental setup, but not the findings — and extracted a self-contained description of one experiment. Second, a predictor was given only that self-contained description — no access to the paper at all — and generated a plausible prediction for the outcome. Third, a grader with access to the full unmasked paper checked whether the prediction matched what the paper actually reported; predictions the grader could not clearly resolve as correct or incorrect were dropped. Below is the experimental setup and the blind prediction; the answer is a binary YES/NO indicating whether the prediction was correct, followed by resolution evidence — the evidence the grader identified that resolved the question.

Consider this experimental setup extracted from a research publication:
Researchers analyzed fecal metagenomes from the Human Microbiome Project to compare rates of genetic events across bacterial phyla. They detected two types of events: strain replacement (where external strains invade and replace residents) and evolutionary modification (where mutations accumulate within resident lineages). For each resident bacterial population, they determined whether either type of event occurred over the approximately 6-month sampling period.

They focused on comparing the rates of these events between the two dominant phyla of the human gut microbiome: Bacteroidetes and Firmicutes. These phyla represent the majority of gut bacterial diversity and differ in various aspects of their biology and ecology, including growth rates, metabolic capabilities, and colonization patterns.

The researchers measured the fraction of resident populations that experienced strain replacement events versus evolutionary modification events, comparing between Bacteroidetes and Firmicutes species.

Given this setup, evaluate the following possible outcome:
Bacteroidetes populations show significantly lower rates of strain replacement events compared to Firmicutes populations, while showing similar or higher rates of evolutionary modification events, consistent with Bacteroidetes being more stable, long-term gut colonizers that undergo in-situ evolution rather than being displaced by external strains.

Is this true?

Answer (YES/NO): NO